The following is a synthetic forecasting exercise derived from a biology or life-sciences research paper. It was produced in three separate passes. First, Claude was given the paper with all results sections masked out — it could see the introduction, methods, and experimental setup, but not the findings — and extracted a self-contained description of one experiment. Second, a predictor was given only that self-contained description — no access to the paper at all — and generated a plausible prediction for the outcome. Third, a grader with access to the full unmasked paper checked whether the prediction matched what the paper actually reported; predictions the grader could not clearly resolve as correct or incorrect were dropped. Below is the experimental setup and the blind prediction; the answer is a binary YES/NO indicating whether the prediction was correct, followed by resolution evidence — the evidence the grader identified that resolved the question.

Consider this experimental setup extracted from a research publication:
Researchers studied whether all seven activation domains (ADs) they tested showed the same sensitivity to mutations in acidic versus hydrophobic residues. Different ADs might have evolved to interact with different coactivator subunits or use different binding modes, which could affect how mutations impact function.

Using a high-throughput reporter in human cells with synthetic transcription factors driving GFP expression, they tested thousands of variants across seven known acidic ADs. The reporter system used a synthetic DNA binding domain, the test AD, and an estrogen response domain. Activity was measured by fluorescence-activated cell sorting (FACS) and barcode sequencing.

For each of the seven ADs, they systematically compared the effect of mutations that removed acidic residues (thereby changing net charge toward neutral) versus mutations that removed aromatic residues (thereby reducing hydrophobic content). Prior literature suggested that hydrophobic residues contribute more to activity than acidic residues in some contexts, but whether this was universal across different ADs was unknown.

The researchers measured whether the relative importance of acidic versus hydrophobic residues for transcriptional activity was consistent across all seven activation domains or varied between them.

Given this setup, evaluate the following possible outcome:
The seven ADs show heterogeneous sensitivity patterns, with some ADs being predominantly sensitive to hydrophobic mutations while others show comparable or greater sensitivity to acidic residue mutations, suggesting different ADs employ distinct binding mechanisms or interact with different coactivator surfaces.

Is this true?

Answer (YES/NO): YES